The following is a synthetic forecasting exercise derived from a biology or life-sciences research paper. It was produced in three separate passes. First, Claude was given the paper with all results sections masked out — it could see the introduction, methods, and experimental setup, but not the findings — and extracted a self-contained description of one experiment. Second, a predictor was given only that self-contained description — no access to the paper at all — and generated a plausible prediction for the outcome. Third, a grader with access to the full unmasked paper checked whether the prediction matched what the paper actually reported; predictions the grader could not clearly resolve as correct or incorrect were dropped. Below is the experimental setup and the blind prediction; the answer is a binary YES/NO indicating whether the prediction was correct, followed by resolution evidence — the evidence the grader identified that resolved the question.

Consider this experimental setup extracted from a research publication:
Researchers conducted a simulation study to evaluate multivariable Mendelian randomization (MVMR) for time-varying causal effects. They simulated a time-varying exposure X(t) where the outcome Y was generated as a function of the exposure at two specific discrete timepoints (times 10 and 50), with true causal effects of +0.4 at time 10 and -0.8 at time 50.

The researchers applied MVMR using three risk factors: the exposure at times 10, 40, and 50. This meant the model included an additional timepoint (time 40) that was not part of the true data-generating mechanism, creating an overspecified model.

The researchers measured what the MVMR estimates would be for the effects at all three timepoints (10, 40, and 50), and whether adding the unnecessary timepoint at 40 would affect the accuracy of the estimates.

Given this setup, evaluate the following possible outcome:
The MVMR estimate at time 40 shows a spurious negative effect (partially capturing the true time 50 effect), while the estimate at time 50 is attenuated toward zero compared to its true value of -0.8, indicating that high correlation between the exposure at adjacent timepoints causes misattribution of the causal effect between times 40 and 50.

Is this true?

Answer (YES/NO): NO